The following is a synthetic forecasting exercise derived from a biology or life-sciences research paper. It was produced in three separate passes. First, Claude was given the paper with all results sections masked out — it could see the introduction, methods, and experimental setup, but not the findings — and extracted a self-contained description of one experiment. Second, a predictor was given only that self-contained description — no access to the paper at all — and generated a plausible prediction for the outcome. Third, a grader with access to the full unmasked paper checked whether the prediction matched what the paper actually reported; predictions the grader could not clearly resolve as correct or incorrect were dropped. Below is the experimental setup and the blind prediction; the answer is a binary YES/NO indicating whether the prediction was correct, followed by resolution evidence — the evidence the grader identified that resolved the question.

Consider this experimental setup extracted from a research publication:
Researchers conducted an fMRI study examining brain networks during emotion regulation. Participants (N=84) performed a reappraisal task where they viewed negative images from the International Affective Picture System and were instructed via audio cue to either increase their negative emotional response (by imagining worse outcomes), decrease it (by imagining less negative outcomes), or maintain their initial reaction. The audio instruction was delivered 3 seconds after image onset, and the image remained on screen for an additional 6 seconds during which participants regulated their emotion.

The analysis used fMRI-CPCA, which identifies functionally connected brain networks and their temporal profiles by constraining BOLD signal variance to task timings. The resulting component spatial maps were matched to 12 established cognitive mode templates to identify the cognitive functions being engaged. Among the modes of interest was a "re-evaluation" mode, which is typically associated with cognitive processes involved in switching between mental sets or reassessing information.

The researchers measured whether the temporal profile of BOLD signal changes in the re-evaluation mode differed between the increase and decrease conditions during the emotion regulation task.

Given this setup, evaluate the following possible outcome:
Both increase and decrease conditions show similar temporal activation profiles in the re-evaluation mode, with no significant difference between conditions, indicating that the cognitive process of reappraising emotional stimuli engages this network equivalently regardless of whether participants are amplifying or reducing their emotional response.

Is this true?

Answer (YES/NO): NO